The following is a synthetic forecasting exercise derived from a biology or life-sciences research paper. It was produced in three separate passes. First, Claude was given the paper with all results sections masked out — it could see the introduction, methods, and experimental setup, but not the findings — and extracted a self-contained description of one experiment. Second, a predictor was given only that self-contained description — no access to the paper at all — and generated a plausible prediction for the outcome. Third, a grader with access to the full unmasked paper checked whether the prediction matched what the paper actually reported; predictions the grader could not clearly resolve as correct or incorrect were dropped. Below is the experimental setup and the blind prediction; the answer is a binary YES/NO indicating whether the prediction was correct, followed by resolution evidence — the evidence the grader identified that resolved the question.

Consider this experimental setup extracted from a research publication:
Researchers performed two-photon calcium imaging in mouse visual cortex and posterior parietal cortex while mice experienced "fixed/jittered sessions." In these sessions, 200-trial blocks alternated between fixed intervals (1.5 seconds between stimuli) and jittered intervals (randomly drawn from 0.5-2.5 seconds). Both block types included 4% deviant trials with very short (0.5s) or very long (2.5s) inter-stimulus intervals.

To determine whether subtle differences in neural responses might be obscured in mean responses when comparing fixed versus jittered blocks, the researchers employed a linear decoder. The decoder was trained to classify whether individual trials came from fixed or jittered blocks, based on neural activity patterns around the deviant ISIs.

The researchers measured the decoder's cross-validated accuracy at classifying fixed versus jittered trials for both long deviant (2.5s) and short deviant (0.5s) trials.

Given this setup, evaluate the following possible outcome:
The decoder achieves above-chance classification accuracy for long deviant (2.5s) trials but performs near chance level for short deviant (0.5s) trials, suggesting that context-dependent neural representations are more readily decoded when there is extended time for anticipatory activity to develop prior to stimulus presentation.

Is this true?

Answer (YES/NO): NO